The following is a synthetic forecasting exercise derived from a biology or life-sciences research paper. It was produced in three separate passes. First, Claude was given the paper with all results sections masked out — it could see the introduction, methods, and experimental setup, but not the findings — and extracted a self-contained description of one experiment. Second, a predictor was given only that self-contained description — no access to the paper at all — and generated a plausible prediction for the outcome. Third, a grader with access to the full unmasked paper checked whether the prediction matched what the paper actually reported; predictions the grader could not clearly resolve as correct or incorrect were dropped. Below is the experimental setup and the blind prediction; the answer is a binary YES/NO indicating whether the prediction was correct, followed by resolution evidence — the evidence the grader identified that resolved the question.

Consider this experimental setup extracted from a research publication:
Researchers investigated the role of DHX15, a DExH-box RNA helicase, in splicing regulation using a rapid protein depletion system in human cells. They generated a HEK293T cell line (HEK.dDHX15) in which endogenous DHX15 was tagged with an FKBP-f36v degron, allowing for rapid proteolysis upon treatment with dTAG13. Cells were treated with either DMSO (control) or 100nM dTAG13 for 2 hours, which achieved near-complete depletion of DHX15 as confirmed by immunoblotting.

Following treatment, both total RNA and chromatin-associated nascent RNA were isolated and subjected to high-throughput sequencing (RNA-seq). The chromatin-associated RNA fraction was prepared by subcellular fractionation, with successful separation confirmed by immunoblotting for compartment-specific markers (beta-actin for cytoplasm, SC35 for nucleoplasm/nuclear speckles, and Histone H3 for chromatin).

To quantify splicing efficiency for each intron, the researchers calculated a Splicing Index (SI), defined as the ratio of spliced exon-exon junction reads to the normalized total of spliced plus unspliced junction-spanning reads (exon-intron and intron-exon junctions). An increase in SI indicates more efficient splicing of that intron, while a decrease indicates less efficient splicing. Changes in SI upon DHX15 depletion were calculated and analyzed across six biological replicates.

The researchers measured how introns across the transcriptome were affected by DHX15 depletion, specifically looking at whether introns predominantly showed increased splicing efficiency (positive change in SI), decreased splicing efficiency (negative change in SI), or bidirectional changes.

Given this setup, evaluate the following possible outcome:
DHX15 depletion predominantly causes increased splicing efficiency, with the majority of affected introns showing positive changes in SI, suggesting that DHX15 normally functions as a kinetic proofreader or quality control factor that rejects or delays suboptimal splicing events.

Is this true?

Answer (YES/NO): NO